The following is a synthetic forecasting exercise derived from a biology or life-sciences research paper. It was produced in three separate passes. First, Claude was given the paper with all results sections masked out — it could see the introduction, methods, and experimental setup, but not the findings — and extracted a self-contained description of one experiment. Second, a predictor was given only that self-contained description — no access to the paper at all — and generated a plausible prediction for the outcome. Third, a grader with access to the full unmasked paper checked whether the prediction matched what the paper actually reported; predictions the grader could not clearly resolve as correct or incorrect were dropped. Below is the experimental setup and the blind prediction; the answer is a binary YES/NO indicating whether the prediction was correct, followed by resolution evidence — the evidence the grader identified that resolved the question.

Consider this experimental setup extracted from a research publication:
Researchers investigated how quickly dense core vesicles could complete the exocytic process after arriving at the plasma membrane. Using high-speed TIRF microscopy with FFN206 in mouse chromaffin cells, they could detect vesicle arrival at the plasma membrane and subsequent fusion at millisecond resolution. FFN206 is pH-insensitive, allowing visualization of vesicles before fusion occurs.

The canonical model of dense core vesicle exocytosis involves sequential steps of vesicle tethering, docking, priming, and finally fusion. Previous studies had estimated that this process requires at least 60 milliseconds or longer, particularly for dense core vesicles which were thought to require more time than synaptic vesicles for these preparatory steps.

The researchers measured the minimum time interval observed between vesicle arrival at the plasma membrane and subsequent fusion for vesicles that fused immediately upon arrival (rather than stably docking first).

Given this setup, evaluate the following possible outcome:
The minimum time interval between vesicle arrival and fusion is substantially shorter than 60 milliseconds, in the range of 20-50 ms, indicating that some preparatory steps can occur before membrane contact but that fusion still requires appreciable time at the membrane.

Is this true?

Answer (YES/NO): NO